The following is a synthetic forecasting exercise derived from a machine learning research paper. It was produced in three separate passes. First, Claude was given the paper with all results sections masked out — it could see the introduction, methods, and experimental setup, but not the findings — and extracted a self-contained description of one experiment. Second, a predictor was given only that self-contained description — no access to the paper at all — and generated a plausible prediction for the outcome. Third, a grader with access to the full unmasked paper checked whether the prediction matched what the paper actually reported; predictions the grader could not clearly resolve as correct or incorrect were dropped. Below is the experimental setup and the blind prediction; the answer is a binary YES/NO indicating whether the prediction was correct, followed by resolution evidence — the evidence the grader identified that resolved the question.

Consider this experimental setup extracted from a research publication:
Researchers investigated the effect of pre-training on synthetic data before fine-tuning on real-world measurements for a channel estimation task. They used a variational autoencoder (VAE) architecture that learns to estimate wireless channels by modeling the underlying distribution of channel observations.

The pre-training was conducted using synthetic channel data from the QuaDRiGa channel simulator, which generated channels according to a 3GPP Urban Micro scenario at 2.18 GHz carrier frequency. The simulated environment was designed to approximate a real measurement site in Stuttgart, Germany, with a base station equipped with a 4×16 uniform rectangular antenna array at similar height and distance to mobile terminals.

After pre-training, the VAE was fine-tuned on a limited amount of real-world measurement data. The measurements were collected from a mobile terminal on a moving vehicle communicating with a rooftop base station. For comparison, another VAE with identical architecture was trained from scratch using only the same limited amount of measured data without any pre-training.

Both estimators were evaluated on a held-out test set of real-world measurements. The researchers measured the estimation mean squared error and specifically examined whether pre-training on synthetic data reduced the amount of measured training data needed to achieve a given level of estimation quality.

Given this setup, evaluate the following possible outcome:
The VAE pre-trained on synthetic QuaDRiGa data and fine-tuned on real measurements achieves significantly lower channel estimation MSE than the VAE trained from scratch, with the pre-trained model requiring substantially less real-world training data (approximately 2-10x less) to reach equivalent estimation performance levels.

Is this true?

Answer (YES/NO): NO